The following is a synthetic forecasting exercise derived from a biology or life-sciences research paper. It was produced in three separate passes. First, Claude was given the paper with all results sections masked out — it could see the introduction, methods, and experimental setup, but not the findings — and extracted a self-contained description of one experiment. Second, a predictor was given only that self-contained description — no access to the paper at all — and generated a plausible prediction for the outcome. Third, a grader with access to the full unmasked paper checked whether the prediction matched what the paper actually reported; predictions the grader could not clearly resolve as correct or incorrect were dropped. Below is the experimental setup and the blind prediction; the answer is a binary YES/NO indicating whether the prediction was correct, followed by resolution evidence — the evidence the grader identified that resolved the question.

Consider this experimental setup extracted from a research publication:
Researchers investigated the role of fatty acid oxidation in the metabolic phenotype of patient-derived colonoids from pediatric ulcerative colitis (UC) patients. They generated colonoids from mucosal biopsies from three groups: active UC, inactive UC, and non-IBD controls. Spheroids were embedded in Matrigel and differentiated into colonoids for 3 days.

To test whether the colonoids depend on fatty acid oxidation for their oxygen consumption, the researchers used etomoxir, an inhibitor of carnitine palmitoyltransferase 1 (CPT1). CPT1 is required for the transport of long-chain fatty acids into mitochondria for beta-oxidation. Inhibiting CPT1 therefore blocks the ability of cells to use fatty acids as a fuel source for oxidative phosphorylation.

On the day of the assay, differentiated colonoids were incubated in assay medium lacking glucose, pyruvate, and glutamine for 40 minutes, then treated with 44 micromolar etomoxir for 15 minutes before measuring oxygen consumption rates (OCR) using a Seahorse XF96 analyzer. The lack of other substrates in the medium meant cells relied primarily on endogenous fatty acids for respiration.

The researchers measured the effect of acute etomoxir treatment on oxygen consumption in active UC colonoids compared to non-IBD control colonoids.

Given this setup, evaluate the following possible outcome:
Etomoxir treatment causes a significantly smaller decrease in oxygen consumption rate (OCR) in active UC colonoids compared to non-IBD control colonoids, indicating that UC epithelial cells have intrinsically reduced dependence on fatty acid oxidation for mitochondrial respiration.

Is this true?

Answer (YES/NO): NO